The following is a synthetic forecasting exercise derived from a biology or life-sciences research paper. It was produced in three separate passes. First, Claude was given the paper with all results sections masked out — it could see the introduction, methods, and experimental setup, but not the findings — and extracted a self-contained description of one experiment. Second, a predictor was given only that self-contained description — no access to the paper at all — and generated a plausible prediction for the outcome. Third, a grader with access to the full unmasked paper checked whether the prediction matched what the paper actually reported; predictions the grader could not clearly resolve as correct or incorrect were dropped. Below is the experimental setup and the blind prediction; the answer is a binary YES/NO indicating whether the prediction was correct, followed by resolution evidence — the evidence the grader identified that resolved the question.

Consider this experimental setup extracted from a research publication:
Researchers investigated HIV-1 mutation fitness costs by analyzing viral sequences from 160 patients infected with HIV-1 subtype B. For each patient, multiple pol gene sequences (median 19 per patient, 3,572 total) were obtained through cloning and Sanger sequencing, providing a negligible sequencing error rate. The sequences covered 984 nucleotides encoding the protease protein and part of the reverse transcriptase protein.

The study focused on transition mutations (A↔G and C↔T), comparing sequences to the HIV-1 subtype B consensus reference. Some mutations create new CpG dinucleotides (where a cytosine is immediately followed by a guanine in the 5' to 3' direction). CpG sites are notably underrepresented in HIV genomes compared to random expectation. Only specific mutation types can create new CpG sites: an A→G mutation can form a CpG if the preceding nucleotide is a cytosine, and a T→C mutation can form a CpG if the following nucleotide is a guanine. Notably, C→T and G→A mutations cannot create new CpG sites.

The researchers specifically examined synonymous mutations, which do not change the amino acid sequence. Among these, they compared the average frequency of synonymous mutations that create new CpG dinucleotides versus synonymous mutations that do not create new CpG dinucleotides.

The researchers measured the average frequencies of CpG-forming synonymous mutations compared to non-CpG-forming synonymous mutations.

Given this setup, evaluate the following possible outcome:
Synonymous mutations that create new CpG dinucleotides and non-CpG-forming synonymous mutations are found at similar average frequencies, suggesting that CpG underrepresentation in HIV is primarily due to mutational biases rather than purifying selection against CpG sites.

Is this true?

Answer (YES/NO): NO